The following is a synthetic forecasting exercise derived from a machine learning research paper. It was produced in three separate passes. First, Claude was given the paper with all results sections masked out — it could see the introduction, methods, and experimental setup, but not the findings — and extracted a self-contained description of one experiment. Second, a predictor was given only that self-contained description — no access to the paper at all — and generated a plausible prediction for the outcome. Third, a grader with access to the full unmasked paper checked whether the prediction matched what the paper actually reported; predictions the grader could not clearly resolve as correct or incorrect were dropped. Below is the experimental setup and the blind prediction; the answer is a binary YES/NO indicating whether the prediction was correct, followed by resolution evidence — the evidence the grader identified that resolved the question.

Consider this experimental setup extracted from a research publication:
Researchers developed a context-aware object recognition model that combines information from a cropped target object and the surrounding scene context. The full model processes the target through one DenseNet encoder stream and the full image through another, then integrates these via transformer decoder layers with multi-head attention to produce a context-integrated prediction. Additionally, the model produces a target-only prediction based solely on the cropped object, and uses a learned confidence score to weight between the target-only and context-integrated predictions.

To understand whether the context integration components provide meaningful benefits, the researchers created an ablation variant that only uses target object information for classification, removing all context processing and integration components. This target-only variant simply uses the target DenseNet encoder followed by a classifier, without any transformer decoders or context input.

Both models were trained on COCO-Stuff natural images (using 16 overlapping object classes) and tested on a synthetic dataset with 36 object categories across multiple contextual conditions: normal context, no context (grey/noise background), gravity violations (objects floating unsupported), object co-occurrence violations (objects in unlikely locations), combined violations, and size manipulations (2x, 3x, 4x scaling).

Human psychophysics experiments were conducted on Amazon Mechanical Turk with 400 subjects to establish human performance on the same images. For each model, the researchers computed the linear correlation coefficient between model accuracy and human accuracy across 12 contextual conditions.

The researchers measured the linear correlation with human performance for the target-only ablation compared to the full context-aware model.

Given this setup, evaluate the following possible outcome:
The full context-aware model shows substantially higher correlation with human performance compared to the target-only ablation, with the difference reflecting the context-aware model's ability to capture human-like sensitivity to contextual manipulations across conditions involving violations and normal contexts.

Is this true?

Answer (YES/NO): NO